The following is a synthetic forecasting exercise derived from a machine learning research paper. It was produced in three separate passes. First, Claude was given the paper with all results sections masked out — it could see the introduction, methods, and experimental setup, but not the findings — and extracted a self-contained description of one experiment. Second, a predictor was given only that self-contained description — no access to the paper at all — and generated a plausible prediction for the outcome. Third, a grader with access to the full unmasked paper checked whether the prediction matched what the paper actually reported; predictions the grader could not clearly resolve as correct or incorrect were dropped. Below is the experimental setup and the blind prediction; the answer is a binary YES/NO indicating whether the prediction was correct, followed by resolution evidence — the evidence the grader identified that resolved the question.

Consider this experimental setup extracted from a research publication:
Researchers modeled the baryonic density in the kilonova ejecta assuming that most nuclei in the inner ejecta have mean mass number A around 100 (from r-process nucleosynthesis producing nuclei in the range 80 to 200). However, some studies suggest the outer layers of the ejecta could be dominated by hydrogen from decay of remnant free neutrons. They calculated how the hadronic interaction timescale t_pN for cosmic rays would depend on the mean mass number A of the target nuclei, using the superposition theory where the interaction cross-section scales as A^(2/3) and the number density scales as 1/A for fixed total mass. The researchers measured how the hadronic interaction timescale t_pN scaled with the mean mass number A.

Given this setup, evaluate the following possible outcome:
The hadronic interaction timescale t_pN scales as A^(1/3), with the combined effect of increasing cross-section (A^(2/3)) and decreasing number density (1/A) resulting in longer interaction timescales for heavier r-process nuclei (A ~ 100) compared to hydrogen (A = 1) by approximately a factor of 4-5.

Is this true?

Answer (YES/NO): NO